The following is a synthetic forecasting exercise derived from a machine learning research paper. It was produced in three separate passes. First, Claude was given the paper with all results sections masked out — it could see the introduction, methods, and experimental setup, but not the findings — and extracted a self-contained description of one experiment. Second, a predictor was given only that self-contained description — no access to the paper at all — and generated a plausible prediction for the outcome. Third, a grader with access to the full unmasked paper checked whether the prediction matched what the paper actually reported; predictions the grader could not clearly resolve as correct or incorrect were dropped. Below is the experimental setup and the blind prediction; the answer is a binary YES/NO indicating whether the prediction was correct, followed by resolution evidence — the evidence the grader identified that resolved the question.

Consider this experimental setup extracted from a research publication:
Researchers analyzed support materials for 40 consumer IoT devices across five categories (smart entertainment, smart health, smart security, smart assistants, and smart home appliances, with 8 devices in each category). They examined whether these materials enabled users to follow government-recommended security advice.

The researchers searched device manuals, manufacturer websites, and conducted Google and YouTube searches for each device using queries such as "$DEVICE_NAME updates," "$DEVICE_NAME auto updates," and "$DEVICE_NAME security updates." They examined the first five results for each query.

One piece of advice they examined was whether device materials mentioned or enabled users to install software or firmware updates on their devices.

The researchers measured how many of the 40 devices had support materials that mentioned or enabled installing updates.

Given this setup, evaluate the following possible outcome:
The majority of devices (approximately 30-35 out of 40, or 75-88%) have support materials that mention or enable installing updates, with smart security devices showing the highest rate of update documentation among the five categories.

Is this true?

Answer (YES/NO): NO